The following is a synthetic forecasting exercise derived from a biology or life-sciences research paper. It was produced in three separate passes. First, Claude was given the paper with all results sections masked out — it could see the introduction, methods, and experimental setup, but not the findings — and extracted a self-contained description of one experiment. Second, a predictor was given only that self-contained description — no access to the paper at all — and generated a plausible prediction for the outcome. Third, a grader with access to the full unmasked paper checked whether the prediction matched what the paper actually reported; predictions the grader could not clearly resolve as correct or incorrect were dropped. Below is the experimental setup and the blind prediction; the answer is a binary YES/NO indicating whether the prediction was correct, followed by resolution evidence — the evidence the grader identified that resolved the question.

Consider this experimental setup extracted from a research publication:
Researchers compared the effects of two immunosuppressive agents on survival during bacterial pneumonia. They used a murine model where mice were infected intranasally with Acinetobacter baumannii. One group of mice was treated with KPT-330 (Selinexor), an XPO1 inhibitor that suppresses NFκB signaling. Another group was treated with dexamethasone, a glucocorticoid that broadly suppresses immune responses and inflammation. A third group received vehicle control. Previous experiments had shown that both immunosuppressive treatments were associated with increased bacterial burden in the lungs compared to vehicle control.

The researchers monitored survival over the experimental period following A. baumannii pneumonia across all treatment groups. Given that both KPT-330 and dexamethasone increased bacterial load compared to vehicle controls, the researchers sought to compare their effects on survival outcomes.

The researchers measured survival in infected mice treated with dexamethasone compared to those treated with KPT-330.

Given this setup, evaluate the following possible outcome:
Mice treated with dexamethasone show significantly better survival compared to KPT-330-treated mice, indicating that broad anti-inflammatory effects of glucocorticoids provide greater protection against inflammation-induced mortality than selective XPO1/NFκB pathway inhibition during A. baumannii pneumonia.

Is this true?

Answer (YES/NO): NO